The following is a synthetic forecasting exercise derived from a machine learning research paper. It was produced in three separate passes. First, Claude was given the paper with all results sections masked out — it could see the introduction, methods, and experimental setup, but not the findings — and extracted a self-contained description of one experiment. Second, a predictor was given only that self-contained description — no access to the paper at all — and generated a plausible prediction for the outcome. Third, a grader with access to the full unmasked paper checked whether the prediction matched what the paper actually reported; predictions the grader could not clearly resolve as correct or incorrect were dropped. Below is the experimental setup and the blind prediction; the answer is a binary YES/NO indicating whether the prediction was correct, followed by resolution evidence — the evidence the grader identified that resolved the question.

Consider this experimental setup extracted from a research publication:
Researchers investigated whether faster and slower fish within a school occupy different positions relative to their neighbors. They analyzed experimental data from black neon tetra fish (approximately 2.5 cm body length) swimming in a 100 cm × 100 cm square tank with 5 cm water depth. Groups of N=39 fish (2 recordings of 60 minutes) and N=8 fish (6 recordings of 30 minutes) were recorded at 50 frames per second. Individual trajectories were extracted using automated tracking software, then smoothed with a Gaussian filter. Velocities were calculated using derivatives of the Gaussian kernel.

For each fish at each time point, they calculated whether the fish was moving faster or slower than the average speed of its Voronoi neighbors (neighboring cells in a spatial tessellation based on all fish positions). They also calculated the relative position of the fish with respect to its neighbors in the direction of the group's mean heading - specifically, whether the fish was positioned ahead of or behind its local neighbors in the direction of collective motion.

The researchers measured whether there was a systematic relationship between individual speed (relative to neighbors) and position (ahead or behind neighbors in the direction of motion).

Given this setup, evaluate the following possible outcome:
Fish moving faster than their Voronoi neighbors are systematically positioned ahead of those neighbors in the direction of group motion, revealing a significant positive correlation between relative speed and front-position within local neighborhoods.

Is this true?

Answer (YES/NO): NO